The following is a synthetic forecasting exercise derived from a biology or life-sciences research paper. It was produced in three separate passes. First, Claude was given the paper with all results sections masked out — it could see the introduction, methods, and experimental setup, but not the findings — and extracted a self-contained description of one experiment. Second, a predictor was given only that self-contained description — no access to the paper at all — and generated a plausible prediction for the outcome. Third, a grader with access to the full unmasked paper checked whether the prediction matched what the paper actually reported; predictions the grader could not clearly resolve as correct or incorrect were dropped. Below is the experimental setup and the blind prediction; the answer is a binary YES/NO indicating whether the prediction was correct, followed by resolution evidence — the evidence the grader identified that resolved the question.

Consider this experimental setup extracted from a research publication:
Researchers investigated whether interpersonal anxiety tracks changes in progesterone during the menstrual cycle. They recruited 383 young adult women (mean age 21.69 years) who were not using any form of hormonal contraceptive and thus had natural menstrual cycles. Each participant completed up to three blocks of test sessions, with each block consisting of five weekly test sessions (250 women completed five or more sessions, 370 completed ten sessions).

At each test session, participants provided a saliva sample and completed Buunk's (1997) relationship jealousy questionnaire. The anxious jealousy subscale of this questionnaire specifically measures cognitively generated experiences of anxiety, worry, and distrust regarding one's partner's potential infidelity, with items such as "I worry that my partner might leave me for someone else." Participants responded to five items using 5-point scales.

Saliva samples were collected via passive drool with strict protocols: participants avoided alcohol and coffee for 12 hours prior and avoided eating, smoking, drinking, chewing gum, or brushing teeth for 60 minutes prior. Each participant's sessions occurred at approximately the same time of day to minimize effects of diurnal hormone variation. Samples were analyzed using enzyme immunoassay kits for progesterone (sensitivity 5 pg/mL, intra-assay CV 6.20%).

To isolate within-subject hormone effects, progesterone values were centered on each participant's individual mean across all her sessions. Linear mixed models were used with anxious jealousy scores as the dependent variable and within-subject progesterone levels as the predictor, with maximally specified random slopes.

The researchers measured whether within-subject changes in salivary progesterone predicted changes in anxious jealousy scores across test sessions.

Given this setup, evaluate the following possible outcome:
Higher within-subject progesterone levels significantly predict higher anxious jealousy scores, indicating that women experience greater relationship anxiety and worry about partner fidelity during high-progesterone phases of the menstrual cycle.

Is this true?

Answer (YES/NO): NO